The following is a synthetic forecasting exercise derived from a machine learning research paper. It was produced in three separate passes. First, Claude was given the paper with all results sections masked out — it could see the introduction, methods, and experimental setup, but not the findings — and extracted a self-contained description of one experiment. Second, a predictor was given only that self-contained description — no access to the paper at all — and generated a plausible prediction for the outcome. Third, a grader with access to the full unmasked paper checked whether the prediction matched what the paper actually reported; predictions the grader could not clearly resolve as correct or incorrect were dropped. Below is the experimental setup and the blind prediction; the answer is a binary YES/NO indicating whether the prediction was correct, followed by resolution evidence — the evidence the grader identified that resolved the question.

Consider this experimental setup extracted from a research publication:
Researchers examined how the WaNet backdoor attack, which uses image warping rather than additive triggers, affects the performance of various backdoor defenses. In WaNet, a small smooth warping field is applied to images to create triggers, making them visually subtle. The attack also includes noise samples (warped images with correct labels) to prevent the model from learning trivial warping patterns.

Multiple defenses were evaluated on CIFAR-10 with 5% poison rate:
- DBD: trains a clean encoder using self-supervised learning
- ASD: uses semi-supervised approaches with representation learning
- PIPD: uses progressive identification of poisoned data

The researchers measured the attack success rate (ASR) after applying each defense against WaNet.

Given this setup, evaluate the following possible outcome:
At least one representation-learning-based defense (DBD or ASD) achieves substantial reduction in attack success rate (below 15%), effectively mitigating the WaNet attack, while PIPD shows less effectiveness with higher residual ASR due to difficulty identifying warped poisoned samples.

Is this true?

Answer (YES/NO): YES